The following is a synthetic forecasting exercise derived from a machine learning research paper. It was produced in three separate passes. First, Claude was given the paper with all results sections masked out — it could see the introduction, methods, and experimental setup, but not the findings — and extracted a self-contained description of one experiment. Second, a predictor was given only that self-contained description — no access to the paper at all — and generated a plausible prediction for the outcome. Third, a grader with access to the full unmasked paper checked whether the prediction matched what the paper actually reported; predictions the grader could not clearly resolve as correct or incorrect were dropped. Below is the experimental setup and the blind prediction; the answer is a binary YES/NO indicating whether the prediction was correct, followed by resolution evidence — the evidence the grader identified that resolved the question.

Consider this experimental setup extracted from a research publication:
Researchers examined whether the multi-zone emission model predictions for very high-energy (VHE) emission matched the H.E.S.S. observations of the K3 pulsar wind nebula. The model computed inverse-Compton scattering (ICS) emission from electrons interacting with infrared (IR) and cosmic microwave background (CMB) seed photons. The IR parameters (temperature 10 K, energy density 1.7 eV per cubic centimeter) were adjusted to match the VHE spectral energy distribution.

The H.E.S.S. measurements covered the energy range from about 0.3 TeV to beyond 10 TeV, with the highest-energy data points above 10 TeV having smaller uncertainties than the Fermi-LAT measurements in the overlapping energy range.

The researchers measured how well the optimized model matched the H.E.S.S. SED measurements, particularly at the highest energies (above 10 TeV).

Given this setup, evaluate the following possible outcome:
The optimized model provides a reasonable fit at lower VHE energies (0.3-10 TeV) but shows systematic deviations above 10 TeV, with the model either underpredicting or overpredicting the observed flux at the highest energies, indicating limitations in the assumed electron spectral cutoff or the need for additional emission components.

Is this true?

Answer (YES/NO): NO